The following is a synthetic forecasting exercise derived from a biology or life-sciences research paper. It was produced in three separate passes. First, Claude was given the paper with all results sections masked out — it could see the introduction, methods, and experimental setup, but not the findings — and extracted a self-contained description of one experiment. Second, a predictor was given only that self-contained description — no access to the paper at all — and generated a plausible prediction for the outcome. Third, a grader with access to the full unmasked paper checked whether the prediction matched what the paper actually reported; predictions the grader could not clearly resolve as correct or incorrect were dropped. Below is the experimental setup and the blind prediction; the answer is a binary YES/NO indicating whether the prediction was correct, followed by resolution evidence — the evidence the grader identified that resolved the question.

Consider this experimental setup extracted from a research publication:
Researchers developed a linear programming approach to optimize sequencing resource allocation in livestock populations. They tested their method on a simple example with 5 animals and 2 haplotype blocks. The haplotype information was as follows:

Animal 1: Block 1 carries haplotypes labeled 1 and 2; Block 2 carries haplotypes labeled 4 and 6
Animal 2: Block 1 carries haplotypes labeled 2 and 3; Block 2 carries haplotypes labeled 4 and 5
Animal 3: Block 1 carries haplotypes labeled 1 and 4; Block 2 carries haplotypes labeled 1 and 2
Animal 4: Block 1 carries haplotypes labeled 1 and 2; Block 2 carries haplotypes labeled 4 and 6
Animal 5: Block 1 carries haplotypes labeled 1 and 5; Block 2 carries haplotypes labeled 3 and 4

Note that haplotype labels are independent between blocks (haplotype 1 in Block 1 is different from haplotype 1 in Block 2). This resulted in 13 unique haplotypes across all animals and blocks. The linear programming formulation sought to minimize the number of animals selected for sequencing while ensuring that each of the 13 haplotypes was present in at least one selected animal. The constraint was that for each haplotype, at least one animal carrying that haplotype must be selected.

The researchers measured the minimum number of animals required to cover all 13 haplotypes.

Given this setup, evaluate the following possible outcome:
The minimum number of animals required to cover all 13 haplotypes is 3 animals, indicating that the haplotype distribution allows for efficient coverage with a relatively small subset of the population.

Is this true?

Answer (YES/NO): NO